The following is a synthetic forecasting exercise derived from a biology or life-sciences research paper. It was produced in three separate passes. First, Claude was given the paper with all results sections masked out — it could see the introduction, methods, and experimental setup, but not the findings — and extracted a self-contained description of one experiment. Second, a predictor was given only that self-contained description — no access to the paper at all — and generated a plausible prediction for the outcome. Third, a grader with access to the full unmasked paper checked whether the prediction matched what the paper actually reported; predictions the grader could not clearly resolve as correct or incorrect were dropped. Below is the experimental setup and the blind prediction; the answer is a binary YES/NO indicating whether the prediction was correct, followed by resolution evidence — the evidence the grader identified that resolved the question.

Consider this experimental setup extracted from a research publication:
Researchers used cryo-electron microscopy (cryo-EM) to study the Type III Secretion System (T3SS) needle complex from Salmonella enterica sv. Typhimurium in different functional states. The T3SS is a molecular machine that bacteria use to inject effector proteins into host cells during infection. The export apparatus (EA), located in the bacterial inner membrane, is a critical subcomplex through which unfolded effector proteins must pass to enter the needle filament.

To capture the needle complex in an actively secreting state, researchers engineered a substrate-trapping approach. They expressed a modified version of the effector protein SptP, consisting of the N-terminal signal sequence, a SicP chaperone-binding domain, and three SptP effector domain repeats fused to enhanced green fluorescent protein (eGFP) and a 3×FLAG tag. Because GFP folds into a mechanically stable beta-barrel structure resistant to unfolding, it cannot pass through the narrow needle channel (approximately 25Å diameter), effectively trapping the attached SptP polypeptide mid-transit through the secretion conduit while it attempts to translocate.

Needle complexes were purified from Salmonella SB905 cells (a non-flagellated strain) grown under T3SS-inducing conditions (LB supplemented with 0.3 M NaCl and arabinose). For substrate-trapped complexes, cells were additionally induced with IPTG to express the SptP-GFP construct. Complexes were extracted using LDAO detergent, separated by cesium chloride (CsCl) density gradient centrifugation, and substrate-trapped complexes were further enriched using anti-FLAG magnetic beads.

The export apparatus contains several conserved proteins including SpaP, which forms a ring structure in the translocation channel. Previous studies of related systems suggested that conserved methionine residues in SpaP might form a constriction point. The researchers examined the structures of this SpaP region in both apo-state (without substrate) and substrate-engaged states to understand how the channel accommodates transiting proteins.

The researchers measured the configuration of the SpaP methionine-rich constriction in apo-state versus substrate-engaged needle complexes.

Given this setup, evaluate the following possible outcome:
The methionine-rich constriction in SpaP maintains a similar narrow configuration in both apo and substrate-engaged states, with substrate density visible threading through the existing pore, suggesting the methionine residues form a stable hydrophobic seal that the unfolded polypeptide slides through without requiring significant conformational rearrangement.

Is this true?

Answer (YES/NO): NO